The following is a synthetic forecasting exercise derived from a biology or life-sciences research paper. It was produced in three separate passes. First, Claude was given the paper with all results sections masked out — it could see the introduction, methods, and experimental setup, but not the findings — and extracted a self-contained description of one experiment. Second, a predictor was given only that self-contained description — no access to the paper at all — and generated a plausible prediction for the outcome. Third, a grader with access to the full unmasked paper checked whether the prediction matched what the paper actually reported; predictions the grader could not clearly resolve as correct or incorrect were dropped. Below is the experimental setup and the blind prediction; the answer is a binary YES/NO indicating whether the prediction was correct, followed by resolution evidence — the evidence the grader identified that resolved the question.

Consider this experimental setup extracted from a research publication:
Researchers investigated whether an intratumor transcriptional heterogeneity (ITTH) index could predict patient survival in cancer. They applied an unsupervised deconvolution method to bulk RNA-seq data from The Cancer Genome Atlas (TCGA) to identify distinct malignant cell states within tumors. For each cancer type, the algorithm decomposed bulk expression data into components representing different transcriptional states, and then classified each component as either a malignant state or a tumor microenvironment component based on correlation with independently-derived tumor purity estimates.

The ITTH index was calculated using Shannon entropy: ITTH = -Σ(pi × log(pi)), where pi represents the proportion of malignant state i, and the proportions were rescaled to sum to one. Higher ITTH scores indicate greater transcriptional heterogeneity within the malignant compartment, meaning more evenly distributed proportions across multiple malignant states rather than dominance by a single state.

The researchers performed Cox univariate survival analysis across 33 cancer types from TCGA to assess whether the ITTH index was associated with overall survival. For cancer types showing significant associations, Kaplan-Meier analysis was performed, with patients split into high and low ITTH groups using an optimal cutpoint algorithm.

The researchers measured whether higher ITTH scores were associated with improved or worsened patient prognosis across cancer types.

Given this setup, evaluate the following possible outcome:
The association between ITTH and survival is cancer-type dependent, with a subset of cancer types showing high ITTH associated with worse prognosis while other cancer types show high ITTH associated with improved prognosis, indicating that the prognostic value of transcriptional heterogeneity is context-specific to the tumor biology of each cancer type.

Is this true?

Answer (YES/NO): YES